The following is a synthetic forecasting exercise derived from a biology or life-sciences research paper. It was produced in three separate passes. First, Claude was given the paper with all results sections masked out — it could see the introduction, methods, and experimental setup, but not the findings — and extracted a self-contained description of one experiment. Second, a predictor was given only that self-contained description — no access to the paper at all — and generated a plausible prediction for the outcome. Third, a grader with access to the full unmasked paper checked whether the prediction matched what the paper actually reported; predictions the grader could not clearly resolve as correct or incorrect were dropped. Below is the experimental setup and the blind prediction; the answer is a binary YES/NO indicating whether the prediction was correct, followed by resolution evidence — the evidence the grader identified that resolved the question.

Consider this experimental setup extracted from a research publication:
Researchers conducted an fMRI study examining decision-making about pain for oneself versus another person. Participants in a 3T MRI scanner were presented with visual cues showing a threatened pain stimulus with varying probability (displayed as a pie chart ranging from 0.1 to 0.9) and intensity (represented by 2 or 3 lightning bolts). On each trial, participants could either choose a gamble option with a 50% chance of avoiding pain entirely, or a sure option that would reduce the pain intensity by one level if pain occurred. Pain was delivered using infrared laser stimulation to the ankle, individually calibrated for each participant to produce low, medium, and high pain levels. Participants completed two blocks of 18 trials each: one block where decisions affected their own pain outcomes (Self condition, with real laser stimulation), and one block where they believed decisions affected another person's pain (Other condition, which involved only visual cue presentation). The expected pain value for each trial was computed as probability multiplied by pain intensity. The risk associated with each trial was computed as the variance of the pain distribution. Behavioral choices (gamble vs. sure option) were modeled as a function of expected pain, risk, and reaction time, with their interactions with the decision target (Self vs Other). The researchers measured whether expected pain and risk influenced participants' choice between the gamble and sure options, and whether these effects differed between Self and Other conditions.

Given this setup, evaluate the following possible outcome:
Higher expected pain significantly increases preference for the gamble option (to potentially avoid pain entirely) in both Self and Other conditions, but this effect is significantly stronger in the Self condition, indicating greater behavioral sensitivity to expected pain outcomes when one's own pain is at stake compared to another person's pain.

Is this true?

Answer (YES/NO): NO